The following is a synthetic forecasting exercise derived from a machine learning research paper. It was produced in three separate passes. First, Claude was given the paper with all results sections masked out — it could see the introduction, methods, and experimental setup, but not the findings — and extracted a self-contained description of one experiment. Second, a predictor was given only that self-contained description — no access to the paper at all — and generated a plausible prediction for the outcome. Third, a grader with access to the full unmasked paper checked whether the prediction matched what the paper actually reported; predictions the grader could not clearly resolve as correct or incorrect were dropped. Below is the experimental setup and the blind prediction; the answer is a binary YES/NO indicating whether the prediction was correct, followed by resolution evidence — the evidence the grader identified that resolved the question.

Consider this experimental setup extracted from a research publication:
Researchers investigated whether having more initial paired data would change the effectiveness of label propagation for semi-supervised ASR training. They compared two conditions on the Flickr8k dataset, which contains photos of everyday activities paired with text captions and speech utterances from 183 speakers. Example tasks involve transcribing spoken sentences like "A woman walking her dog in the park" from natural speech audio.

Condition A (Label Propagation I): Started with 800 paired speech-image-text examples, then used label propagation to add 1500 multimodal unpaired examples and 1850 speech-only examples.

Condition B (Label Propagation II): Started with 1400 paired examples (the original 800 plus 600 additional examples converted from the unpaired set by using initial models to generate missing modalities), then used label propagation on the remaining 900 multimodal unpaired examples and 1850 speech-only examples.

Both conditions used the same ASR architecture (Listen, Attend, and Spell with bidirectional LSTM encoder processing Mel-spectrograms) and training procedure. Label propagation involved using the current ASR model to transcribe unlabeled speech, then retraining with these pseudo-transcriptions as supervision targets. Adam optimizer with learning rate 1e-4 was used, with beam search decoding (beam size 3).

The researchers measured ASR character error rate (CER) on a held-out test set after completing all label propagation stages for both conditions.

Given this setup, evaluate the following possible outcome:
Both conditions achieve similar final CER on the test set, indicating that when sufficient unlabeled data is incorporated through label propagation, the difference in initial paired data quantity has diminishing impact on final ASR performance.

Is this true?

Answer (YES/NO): NO